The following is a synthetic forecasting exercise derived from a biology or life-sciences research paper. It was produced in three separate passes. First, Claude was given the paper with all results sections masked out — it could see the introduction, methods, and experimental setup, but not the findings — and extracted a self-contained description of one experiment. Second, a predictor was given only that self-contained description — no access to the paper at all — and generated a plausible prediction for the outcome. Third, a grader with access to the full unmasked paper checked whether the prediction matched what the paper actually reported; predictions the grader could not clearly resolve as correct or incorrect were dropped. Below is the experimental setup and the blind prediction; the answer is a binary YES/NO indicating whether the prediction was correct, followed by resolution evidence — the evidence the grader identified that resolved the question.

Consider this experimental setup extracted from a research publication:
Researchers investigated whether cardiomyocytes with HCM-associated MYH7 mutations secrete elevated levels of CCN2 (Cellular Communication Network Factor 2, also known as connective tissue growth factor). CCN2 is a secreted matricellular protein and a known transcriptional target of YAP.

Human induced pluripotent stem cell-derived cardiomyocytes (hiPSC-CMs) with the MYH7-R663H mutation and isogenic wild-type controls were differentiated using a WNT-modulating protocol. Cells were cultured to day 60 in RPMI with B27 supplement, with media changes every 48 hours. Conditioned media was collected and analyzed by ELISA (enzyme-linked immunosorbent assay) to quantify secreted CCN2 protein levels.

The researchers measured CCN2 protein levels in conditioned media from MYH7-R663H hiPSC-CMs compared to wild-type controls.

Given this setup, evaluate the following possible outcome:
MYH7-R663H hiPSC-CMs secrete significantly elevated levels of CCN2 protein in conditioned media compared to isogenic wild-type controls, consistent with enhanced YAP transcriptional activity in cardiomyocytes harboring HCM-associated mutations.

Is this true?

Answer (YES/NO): YES